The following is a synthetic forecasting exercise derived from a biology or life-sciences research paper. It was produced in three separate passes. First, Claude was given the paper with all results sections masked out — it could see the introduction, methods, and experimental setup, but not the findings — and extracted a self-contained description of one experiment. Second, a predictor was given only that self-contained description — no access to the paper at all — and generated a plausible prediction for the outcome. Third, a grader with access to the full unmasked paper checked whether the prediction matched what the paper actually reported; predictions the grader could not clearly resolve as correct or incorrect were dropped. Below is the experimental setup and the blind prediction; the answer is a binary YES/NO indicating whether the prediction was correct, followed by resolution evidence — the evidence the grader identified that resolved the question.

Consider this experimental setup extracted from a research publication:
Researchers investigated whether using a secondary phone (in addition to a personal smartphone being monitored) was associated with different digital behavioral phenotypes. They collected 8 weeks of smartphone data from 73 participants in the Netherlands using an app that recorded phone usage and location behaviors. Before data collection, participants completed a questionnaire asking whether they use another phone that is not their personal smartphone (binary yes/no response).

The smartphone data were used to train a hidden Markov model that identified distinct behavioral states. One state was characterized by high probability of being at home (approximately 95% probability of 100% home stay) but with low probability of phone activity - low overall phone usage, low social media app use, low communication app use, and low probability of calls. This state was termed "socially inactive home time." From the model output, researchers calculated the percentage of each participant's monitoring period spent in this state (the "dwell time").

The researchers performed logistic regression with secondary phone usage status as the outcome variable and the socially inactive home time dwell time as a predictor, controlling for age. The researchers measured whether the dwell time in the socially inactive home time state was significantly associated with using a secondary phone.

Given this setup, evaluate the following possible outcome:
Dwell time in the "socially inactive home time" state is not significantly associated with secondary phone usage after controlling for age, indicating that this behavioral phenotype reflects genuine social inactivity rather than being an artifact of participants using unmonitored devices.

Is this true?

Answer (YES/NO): NO